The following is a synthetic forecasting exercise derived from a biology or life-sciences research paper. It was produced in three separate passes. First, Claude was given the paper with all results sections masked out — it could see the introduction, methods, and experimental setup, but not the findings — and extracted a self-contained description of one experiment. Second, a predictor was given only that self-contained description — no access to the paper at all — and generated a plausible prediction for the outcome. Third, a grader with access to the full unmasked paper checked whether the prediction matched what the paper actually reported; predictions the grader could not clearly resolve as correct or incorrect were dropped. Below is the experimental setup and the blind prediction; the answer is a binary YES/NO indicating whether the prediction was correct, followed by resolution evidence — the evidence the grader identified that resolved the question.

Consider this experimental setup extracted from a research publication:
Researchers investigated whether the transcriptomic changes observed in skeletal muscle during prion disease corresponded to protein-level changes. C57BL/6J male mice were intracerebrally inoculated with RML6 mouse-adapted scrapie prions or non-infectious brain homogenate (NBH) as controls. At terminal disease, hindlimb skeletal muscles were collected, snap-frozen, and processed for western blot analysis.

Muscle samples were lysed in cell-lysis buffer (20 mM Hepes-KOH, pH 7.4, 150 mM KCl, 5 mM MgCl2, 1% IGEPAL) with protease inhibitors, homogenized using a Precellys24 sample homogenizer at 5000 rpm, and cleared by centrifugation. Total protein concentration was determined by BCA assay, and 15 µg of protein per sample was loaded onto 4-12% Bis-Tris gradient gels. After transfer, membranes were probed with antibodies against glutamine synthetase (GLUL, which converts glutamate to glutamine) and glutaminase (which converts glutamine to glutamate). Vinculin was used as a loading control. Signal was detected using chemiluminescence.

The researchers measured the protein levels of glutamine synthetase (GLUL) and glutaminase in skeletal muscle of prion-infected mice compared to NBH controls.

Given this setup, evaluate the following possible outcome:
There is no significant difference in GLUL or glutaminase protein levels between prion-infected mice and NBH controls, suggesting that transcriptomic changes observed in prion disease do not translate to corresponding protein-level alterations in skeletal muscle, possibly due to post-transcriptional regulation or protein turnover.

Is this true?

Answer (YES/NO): NO